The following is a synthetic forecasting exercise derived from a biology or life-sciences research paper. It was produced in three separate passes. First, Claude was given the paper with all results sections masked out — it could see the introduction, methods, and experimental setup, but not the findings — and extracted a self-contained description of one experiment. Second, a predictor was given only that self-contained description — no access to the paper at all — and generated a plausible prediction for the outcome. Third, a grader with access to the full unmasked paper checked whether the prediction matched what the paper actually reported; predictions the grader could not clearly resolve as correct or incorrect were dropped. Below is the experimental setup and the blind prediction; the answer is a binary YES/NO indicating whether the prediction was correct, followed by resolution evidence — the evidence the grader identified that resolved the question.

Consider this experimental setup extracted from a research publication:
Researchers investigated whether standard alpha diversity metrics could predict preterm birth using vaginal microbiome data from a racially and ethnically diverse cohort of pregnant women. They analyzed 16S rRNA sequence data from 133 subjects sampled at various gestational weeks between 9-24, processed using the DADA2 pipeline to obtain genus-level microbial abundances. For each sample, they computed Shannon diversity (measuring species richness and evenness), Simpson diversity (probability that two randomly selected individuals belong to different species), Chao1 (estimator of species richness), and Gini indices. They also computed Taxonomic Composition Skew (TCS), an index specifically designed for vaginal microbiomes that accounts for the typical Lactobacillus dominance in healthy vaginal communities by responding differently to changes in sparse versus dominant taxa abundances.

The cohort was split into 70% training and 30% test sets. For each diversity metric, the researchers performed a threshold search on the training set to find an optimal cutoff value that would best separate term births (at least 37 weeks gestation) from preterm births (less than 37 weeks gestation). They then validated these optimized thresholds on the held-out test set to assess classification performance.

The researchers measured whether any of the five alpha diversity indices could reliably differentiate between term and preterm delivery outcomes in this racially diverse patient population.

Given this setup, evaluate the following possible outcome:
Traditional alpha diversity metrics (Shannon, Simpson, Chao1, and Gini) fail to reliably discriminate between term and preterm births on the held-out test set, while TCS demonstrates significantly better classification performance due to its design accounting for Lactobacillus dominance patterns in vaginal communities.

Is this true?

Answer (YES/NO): NO